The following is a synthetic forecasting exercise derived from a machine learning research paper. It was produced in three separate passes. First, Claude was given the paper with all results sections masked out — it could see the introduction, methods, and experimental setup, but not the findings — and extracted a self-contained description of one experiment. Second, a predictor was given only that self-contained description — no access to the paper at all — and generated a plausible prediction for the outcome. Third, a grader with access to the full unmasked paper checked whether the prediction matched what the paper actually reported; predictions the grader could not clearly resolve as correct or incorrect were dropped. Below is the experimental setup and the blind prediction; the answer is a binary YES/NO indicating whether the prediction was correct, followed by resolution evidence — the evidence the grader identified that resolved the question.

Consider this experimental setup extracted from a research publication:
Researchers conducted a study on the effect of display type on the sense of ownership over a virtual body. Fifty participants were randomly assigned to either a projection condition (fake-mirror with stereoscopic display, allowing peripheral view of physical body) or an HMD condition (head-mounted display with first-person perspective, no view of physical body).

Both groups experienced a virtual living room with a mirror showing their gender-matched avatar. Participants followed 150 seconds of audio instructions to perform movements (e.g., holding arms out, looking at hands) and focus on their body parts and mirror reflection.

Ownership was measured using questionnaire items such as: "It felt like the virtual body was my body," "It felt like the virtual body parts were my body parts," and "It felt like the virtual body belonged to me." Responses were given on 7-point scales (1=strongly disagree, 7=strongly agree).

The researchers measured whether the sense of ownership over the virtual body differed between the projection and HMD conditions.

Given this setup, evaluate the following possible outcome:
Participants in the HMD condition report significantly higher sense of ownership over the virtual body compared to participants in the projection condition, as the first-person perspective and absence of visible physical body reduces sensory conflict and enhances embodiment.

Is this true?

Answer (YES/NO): NO